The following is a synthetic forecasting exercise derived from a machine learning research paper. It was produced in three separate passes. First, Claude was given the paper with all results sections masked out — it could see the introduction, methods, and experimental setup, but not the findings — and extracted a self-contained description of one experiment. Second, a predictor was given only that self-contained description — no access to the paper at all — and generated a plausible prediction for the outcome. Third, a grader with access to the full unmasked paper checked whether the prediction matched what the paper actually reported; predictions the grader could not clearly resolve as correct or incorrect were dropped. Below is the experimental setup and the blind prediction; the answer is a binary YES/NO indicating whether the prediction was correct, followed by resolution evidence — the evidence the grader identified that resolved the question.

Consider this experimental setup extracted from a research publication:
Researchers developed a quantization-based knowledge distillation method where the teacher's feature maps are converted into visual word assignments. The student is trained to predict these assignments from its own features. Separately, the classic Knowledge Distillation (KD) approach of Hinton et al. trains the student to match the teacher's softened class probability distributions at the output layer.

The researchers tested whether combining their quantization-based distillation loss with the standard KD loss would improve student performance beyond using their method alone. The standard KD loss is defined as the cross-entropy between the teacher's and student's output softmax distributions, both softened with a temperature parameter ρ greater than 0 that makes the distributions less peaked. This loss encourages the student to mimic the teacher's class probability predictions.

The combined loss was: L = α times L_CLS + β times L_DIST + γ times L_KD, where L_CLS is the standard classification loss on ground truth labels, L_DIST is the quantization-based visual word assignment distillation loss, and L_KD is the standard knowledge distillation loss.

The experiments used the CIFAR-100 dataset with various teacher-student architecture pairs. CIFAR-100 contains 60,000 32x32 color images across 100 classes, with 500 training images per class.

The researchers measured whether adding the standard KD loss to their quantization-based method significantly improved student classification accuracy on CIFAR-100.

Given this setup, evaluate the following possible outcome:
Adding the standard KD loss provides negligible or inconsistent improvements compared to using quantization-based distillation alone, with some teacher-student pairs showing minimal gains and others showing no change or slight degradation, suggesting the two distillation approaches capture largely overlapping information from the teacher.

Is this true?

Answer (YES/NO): YES